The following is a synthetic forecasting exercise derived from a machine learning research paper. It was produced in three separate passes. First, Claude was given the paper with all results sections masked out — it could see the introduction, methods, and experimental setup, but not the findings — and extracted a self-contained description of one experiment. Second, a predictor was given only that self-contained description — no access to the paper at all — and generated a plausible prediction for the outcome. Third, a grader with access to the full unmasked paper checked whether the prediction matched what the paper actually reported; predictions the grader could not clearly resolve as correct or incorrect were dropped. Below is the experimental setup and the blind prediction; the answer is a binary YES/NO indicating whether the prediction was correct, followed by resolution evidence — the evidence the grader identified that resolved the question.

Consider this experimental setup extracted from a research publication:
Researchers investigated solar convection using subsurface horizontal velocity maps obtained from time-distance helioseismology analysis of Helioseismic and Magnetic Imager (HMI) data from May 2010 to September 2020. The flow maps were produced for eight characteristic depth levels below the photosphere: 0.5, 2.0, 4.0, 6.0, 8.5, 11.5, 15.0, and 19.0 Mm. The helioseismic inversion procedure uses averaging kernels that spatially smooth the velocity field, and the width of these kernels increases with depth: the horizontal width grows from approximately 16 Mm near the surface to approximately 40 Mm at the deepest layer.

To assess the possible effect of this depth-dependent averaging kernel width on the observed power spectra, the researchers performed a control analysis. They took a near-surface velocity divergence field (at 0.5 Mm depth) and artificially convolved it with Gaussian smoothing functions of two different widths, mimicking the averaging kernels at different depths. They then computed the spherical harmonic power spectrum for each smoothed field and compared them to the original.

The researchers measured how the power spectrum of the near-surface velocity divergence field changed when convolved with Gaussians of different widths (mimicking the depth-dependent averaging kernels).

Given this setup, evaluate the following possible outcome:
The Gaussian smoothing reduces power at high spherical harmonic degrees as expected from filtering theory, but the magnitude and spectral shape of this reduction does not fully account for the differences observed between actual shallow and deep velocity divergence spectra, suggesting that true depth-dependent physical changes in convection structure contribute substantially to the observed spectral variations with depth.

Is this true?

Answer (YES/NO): YES